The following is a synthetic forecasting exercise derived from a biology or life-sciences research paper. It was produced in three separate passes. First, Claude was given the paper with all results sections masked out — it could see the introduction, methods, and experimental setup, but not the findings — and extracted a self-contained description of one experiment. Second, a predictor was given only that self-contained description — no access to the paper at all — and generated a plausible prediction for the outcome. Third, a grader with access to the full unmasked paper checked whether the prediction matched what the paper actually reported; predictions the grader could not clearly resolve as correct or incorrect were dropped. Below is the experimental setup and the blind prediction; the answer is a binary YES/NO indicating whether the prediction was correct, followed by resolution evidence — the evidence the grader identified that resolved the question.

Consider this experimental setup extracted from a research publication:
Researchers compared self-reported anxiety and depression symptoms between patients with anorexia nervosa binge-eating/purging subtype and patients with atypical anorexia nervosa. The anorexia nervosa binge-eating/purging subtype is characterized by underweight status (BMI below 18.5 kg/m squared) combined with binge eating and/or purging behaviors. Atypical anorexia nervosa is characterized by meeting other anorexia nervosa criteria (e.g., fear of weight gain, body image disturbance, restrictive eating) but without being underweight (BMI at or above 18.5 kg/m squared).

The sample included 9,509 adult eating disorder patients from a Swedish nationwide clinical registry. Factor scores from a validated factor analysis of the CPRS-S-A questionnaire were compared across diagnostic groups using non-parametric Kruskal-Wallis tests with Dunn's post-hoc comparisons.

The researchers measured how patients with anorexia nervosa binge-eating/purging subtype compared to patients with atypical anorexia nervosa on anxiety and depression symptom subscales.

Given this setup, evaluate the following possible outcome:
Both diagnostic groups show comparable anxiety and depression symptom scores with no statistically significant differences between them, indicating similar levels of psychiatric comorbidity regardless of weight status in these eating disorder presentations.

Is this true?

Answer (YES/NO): NO